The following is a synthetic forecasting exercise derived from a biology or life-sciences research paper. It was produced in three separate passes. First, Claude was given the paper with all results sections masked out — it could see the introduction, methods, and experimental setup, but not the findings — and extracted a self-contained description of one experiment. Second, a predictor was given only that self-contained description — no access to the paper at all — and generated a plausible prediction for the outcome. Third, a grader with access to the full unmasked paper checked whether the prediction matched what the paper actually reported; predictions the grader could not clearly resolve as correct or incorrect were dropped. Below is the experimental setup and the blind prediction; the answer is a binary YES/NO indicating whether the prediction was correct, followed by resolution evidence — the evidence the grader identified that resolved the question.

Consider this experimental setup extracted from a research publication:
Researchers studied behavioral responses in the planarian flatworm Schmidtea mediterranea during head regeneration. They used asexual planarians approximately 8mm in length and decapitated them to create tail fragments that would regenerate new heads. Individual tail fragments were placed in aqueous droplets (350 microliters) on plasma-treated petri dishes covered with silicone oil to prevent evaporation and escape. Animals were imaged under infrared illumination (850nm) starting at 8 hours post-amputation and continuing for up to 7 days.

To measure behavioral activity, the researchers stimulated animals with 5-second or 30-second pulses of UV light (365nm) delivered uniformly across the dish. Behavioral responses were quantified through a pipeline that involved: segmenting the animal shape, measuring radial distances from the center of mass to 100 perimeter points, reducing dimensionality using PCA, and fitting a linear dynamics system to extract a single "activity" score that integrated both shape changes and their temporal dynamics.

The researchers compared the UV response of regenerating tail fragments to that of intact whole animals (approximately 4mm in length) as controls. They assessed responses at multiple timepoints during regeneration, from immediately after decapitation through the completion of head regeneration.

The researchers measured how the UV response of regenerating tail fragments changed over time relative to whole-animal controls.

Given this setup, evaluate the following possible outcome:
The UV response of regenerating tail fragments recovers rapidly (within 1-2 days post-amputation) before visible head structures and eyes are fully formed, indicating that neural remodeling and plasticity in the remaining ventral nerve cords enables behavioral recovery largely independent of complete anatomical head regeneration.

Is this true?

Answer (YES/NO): NO